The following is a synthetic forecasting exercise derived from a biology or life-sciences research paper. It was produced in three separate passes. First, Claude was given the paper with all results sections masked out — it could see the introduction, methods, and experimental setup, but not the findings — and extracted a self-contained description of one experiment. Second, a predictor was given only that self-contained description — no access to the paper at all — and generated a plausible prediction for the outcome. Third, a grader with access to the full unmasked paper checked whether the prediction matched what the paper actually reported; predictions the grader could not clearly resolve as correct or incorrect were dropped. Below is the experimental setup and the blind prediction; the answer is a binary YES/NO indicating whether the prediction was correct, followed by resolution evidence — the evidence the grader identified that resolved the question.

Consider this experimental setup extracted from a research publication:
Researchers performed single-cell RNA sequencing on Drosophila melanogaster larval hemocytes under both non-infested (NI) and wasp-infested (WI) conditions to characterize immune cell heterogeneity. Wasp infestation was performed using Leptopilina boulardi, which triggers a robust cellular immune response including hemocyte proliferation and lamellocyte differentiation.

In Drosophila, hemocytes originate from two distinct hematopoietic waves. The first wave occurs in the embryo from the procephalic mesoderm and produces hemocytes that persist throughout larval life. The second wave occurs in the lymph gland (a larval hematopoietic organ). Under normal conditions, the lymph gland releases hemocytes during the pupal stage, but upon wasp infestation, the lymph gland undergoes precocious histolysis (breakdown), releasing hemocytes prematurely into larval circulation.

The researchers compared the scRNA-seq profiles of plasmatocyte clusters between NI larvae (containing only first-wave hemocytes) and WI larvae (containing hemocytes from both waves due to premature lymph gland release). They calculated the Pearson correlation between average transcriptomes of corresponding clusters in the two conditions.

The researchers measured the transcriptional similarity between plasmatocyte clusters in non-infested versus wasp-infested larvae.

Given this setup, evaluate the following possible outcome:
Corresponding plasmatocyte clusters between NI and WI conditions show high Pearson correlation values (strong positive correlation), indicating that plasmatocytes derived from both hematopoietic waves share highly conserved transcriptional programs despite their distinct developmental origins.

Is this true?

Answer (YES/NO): YES